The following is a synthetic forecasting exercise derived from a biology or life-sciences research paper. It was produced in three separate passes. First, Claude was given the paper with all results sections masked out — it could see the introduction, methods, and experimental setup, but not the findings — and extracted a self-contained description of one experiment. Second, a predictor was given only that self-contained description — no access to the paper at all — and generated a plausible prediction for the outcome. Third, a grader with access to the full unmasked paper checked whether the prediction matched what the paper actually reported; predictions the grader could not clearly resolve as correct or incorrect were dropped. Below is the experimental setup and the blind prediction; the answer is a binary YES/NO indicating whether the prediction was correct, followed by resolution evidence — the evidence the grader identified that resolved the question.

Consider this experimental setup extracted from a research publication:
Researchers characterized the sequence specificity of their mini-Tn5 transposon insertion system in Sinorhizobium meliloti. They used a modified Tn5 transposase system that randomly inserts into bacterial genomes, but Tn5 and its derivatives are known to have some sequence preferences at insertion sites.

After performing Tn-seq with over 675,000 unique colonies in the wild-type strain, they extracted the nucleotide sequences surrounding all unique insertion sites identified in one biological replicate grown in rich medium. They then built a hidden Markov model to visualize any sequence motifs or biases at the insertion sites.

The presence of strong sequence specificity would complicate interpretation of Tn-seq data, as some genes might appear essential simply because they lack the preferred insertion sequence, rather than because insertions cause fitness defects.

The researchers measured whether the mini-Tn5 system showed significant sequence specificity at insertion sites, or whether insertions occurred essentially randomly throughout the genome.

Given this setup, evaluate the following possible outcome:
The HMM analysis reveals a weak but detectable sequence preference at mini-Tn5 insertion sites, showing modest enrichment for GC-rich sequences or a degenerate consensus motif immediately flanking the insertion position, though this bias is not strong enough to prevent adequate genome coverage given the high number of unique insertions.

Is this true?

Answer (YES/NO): YES